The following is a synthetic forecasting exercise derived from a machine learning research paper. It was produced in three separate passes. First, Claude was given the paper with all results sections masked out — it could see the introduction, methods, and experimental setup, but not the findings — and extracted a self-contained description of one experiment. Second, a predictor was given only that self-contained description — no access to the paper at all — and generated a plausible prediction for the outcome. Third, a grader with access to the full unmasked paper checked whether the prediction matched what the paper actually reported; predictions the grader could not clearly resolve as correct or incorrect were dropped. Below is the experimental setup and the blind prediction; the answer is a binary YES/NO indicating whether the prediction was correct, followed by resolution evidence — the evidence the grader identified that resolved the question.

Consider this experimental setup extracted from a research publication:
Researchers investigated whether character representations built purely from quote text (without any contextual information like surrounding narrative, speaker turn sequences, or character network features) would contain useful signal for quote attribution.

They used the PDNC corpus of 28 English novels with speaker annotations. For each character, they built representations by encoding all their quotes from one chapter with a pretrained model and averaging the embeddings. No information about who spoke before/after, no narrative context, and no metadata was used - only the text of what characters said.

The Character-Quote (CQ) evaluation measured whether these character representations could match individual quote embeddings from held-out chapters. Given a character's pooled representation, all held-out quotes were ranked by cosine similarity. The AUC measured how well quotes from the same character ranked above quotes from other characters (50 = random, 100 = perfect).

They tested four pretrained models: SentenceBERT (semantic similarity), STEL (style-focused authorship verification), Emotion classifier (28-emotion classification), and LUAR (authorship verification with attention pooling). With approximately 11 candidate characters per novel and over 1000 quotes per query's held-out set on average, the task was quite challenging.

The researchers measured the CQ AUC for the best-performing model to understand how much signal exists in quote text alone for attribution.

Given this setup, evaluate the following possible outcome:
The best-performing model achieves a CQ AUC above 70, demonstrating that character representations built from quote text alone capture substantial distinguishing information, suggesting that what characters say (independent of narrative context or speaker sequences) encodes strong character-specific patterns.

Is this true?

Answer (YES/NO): NO